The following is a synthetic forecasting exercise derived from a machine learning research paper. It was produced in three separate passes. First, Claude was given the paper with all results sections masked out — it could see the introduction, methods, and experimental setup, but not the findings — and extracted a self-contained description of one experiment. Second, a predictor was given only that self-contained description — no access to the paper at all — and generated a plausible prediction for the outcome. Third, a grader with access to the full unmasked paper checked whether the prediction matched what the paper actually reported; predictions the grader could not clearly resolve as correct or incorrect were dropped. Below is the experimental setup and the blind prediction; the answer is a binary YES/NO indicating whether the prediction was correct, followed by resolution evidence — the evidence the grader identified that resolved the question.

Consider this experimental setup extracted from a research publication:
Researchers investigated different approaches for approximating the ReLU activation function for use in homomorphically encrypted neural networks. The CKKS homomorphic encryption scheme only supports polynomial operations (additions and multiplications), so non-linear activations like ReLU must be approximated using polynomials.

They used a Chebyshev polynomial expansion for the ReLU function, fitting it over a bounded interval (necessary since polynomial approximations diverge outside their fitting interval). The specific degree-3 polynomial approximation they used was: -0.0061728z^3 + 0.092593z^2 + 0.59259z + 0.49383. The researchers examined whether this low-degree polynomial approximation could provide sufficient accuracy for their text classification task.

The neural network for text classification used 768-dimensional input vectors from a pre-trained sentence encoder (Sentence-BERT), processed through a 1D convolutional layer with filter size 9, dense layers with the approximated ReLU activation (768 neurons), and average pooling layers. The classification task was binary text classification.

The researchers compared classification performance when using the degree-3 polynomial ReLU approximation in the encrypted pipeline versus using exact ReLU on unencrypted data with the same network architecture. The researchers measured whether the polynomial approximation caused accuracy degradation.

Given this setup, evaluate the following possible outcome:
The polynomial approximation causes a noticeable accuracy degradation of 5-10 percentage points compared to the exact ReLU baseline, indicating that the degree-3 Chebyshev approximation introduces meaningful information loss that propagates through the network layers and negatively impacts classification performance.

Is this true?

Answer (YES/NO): NO